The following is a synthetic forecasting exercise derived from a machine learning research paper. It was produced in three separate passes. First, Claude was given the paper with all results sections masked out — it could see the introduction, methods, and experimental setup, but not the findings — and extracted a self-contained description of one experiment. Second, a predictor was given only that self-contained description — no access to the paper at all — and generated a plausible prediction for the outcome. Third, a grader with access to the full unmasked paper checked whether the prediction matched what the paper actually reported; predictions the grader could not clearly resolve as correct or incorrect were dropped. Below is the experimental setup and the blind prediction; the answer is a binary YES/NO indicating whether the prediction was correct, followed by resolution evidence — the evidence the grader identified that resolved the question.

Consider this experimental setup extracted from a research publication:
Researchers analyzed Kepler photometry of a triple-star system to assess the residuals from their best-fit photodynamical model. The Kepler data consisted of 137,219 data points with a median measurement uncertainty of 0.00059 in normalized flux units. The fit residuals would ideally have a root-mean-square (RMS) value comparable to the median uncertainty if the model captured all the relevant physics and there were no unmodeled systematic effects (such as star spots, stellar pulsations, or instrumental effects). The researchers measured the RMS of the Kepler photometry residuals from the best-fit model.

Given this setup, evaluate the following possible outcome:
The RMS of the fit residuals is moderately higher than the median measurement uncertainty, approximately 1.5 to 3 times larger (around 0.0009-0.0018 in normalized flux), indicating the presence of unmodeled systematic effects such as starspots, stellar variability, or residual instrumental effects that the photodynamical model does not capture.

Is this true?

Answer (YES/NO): NO